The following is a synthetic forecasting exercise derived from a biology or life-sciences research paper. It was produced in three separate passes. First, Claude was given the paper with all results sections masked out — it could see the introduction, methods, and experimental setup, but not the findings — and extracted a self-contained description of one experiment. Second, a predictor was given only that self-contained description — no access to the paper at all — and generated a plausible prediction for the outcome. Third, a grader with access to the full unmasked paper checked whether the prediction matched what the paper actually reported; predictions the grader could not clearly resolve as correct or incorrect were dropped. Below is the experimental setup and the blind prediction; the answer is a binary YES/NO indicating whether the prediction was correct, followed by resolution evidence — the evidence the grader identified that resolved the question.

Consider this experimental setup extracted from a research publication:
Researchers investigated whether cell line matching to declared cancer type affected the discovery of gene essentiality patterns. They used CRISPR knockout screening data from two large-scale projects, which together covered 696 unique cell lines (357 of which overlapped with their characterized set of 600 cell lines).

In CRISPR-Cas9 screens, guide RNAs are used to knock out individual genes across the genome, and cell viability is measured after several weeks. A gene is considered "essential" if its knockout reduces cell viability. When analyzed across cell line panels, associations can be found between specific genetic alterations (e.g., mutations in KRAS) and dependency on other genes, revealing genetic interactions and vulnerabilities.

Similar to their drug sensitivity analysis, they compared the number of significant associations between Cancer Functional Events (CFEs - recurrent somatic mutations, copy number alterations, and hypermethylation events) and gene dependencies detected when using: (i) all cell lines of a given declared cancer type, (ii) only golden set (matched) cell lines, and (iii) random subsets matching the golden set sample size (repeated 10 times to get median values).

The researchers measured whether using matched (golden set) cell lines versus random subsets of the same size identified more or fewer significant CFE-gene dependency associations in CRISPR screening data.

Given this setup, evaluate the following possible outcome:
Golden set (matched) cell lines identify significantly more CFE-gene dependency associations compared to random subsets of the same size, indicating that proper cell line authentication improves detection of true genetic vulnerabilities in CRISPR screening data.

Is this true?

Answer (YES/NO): YES